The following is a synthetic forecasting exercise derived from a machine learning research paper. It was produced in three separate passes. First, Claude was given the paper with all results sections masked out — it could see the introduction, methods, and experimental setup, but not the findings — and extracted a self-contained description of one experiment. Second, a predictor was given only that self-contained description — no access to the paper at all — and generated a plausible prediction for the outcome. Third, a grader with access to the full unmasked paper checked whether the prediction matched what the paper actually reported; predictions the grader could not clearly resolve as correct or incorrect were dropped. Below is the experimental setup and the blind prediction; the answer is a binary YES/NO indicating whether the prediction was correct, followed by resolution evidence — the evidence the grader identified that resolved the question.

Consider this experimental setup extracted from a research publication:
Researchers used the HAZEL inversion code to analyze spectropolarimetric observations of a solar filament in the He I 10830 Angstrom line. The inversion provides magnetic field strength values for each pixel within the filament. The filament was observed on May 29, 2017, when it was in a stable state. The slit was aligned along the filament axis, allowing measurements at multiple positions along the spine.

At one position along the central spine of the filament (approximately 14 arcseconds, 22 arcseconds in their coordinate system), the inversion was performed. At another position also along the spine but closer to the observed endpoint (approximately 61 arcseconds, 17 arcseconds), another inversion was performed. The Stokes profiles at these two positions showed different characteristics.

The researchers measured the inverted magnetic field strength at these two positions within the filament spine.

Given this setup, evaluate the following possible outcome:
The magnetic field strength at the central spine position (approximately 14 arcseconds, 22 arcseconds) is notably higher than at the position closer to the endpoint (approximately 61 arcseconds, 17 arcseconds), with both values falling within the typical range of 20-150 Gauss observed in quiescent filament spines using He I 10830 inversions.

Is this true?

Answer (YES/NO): NO